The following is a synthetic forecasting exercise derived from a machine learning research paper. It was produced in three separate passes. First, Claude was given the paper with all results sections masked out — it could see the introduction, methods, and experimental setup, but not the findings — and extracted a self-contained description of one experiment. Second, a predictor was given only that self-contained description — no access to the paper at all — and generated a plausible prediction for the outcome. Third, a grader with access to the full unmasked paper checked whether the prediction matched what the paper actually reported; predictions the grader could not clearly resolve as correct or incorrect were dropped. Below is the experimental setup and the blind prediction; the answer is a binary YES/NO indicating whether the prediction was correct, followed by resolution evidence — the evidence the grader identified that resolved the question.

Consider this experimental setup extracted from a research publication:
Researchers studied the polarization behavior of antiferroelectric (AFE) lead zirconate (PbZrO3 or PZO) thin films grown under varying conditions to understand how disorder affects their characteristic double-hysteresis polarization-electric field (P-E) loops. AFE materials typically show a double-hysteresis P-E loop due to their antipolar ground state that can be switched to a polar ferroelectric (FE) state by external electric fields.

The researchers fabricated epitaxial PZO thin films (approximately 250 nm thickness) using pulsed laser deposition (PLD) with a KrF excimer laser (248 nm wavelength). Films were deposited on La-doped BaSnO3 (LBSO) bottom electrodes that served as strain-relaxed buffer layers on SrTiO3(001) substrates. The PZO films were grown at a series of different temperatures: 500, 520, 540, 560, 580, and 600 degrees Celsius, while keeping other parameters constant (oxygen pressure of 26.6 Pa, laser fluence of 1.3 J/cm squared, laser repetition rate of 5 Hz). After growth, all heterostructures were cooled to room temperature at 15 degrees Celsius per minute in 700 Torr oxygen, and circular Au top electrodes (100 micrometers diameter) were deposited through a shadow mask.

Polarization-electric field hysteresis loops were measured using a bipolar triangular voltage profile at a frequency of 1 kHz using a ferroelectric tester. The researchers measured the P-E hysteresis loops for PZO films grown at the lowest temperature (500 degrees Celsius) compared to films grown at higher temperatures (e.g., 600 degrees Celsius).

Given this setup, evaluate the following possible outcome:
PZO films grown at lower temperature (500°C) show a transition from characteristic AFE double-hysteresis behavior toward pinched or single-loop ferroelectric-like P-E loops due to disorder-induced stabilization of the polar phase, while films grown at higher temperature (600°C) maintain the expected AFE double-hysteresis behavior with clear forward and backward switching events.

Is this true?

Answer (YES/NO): NO